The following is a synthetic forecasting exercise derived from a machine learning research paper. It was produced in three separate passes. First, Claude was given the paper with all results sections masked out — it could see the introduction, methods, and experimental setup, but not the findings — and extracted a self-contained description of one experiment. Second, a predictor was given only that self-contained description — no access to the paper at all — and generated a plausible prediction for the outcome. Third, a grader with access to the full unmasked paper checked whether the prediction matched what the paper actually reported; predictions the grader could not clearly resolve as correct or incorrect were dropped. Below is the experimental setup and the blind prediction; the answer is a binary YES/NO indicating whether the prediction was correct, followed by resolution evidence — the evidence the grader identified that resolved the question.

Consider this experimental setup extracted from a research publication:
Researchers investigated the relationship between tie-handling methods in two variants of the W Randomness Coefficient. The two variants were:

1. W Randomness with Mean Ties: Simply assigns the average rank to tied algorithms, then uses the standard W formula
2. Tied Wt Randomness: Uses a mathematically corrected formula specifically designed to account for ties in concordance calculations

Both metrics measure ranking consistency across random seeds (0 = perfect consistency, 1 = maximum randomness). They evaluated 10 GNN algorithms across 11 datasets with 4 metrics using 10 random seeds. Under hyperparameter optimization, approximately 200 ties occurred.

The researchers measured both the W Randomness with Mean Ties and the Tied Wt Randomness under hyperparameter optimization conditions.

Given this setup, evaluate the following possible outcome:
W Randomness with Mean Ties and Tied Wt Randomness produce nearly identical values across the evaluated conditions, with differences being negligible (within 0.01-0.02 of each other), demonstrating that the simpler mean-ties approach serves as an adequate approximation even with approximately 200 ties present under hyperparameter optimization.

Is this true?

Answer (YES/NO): YES